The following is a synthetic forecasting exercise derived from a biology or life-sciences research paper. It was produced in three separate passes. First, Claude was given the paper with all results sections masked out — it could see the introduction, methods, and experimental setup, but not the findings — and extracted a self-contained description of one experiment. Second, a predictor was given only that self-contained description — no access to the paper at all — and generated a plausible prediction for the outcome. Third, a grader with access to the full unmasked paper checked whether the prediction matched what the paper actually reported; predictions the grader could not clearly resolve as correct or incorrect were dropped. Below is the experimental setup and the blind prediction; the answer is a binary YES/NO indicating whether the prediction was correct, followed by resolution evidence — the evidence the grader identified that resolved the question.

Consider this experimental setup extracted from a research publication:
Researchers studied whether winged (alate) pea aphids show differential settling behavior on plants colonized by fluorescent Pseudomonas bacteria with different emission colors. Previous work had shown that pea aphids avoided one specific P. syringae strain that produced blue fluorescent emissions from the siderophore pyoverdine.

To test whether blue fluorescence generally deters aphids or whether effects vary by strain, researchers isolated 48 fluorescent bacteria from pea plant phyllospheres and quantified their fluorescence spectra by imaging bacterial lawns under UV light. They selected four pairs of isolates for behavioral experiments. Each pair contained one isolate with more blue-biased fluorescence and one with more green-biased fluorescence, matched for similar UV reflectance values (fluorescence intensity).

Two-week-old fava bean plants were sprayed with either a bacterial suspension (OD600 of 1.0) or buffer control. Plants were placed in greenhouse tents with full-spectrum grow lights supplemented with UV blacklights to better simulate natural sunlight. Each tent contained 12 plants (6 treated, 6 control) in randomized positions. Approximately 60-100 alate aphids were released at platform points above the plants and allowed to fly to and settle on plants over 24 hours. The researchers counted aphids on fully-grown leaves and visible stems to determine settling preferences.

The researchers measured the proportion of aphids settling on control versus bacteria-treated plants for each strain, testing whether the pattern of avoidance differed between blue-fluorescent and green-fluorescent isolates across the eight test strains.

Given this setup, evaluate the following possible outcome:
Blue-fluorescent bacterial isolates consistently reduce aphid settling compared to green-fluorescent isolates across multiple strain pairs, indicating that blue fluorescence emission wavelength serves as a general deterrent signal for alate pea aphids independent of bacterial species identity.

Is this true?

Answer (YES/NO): NO